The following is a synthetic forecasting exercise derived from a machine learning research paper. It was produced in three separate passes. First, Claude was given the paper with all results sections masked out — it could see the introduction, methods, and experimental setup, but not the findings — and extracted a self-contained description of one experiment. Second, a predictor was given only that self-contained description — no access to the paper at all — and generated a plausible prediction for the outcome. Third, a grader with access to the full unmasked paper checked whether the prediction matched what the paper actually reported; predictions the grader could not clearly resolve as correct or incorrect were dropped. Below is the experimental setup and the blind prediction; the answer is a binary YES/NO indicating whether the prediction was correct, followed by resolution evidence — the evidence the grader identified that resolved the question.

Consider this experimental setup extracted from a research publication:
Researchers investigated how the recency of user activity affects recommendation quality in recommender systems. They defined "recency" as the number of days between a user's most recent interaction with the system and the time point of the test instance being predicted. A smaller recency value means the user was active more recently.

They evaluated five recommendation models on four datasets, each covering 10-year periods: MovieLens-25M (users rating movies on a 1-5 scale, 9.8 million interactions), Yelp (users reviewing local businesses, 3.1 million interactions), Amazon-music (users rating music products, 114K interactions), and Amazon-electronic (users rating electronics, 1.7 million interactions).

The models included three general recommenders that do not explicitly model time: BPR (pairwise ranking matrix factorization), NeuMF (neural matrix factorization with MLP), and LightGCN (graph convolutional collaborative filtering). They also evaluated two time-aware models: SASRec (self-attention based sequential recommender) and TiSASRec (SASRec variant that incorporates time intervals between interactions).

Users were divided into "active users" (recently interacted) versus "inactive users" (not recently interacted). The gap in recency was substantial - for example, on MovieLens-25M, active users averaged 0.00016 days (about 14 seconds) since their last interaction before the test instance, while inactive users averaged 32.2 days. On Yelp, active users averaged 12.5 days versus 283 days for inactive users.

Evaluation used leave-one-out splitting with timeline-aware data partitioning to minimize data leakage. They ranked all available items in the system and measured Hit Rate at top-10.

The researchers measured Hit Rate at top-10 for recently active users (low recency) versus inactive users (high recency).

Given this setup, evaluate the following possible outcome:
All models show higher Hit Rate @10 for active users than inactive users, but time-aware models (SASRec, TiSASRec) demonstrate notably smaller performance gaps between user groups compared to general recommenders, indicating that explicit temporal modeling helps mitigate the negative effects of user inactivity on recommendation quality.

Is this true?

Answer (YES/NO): NO